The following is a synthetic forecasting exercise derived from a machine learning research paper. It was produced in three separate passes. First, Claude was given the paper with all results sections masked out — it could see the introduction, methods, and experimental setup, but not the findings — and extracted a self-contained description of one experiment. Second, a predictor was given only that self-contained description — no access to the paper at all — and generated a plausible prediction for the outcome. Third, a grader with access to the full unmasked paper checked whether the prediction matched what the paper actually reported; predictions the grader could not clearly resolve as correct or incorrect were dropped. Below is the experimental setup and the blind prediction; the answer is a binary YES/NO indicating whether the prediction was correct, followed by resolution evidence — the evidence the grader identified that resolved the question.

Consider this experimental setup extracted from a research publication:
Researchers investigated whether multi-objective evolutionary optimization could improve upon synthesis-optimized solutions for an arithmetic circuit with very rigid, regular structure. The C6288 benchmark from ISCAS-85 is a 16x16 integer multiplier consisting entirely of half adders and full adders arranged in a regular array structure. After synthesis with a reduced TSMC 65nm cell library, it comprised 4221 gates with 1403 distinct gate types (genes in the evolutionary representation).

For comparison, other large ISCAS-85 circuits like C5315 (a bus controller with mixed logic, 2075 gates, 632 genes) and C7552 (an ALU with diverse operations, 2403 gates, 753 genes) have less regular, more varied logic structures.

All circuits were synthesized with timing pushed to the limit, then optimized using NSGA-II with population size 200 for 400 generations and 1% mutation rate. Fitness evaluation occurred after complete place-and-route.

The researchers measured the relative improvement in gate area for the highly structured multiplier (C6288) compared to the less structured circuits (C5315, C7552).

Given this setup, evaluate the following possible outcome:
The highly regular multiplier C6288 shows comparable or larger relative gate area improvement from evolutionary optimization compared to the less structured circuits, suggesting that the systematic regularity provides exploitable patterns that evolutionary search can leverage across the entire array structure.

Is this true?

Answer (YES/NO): NO